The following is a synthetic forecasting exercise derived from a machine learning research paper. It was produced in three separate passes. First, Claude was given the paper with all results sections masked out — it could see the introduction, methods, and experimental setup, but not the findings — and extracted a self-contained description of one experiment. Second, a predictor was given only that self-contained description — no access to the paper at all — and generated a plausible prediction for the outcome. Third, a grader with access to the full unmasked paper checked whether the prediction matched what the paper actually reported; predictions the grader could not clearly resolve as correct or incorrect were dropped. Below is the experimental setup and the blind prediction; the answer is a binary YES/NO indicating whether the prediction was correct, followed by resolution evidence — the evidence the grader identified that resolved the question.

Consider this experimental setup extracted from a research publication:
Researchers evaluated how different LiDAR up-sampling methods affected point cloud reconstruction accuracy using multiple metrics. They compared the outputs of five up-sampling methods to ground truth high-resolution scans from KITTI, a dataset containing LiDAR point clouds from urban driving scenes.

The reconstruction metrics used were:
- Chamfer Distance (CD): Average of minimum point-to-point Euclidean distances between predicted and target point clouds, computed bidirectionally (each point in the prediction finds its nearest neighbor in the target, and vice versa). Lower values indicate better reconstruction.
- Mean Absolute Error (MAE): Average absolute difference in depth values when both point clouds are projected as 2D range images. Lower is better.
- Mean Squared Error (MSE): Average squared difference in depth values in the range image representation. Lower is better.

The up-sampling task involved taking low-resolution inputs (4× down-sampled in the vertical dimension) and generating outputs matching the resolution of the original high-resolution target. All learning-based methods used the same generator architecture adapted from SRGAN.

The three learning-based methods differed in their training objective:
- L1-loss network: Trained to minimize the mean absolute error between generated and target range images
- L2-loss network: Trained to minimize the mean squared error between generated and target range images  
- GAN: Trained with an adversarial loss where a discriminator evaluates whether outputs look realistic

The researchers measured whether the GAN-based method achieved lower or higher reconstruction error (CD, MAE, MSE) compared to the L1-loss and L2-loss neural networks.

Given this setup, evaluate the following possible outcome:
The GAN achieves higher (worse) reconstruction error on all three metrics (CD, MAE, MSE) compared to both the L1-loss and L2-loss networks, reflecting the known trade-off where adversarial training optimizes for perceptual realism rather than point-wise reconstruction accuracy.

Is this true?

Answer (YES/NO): YES